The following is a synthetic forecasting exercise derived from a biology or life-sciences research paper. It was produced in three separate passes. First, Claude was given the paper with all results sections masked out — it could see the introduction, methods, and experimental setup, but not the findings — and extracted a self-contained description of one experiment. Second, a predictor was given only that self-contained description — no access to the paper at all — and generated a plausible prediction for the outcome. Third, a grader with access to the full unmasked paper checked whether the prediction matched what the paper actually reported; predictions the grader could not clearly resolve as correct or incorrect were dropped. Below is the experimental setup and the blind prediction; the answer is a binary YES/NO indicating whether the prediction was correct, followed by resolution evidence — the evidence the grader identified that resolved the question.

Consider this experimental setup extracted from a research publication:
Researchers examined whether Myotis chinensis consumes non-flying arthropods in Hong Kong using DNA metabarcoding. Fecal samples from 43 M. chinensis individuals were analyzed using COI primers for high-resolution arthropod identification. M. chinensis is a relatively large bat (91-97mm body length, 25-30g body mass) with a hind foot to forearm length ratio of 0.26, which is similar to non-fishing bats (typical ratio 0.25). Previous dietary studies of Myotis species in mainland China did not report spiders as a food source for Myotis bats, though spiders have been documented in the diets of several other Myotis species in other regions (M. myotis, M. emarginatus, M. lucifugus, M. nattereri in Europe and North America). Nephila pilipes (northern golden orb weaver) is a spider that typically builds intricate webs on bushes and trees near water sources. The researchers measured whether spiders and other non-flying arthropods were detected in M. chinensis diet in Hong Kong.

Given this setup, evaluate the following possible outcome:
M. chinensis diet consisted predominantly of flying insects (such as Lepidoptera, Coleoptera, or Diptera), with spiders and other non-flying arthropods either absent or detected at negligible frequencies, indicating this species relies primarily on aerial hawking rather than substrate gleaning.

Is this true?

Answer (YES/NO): NO